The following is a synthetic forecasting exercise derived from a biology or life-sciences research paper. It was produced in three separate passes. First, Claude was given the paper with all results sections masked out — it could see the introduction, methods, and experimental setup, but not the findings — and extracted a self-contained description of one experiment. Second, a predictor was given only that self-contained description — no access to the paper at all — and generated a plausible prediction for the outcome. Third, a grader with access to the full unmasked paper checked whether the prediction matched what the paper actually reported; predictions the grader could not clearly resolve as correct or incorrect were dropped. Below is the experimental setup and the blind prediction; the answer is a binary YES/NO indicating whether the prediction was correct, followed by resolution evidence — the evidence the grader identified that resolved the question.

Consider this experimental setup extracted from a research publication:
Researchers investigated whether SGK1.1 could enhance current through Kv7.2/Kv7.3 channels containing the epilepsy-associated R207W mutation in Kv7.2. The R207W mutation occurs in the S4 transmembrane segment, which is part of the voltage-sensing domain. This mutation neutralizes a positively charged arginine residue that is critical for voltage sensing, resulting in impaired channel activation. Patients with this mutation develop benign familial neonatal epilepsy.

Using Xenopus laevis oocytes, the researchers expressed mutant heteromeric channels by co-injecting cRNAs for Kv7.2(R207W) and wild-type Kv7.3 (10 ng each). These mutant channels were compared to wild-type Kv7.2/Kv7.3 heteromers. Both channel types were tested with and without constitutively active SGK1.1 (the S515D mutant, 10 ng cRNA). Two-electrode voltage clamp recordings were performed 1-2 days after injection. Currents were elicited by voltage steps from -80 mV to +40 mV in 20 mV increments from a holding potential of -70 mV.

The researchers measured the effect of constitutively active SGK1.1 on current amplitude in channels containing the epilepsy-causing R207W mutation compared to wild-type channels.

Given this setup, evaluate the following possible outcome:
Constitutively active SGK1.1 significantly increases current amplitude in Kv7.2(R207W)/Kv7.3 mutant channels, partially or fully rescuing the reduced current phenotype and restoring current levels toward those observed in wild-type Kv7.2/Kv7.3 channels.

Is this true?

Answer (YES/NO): YES